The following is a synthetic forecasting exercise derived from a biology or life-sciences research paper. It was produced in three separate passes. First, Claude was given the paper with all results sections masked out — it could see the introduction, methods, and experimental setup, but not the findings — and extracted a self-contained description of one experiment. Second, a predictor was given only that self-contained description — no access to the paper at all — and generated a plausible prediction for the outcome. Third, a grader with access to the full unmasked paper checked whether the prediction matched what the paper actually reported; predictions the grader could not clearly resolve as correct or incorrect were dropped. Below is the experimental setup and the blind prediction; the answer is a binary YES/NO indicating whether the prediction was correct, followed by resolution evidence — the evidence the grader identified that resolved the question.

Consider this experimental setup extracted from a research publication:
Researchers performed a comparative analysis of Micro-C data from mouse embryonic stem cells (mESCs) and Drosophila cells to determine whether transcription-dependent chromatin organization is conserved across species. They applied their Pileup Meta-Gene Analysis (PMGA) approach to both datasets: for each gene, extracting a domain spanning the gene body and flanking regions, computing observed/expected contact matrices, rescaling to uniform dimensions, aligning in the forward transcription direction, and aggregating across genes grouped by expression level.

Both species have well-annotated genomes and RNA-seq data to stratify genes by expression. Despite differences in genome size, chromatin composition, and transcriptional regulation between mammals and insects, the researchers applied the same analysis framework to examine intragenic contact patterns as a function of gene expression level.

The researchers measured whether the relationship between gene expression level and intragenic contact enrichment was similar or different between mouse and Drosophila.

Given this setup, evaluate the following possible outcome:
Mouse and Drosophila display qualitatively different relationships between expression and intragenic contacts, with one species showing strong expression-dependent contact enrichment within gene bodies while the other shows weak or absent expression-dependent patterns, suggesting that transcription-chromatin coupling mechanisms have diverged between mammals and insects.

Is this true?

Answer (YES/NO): NO